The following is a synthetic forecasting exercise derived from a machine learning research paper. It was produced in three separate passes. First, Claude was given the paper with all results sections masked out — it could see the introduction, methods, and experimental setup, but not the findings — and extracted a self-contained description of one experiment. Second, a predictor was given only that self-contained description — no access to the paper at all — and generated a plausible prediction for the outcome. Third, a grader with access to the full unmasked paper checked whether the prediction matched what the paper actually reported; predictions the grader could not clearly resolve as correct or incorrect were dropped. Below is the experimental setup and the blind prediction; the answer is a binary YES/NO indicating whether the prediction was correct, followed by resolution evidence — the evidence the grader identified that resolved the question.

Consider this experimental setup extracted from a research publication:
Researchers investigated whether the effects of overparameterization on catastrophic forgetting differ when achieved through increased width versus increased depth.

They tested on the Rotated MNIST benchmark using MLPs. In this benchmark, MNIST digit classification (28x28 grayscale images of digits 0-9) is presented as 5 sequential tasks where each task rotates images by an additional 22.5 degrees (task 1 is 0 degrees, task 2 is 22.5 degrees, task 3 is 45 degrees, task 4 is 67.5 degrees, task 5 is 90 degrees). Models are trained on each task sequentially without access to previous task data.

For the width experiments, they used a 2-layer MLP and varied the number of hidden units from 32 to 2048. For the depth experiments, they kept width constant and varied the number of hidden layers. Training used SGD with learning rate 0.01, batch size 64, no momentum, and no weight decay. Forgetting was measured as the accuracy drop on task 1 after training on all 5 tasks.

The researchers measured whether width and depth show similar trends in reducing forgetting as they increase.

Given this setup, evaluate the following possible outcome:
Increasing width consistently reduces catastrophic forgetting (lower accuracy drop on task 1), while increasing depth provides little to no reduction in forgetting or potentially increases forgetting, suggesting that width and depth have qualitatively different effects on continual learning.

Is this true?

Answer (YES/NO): YES